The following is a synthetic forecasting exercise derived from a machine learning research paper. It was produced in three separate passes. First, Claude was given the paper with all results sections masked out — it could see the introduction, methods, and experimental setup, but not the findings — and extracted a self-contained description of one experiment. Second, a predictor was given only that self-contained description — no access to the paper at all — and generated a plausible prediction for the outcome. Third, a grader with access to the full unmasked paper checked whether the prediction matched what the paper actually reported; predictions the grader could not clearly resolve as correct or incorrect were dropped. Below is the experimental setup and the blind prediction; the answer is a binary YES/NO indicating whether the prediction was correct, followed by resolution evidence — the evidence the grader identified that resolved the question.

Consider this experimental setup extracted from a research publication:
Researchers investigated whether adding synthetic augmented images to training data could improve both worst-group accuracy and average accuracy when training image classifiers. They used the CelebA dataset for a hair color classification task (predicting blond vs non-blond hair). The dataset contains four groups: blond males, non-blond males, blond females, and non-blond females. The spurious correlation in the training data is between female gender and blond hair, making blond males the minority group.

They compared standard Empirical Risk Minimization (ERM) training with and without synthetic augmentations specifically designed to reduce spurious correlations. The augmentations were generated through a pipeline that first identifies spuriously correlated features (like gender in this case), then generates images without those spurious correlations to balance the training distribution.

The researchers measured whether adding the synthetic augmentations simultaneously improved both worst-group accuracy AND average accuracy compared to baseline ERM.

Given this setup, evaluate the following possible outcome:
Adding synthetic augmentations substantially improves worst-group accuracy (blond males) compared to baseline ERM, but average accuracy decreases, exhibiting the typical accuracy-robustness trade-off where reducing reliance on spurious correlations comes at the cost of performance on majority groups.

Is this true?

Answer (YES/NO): YES